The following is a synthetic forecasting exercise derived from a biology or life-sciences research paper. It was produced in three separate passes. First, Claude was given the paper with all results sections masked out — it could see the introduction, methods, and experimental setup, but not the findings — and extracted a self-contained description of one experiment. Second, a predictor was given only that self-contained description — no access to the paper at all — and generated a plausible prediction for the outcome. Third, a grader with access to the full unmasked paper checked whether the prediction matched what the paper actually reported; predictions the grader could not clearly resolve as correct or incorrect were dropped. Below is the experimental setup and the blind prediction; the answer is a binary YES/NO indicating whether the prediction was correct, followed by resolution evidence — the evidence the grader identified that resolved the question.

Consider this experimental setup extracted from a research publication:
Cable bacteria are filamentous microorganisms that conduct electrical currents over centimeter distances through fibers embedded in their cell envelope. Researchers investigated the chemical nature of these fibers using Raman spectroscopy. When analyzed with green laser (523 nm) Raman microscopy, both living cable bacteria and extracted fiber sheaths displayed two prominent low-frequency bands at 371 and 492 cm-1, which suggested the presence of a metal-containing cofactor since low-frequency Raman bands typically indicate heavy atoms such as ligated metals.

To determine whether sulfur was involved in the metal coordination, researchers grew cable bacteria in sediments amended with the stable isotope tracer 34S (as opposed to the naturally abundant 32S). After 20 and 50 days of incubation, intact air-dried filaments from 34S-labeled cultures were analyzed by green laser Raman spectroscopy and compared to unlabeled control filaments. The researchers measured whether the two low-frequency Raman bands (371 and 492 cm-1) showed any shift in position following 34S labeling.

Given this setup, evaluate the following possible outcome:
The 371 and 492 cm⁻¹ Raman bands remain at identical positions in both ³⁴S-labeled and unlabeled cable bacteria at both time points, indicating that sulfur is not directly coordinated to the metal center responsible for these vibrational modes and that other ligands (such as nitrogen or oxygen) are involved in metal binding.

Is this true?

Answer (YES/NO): NO